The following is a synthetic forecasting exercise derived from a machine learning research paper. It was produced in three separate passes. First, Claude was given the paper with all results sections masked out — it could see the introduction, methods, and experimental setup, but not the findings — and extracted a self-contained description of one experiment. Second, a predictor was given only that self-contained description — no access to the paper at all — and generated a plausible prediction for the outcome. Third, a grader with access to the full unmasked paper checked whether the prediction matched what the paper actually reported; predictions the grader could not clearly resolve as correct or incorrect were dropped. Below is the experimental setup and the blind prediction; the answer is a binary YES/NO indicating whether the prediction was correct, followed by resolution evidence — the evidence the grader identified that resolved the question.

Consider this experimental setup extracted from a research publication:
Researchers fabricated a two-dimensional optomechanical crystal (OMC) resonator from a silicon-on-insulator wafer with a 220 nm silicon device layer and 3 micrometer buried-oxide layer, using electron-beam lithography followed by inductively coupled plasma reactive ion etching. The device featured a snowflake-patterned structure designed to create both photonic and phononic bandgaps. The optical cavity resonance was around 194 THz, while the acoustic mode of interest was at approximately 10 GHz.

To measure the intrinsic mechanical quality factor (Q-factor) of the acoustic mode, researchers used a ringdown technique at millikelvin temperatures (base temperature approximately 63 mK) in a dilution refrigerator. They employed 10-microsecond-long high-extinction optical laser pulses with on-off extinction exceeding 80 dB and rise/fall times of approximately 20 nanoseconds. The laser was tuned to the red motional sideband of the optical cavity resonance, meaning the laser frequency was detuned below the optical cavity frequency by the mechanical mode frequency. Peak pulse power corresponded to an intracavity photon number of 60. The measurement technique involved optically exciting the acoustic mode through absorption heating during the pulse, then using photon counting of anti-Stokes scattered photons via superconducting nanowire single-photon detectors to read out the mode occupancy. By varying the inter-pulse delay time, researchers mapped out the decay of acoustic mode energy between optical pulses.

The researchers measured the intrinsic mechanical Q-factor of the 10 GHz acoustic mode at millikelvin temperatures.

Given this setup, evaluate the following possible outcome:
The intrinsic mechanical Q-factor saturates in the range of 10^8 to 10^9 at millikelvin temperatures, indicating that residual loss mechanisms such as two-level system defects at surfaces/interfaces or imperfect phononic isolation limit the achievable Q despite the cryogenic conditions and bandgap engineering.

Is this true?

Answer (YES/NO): NO